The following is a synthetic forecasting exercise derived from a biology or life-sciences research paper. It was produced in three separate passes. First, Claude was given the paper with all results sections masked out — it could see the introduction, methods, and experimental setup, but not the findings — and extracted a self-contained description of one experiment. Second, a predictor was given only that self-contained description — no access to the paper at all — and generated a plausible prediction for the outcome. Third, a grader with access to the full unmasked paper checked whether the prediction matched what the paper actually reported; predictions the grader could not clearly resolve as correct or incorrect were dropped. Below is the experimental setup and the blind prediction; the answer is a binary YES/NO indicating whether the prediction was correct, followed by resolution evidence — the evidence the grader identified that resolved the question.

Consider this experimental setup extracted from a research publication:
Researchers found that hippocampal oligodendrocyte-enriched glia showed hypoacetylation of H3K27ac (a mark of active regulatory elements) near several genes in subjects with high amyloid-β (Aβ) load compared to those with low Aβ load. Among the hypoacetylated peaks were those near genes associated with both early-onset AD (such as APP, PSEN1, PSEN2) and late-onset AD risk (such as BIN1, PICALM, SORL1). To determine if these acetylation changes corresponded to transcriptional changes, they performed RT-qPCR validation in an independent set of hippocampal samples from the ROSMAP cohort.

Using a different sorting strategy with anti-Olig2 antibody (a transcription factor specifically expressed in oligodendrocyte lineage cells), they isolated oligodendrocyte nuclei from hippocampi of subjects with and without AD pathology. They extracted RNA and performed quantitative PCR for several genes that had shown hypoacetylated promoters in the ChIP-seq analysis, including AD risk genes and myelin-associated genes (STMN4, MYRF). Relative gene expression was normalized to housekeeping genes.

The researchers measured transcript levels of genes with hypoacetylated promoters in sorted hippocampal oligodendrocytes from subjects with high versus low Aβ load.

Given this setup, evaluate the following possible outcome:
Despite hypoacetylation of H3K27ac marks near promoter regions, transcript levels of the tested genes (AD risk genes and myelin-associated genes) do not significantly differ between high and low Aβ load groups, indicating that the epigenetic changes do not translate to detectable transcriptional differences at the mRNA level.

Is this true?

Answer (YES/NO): NO